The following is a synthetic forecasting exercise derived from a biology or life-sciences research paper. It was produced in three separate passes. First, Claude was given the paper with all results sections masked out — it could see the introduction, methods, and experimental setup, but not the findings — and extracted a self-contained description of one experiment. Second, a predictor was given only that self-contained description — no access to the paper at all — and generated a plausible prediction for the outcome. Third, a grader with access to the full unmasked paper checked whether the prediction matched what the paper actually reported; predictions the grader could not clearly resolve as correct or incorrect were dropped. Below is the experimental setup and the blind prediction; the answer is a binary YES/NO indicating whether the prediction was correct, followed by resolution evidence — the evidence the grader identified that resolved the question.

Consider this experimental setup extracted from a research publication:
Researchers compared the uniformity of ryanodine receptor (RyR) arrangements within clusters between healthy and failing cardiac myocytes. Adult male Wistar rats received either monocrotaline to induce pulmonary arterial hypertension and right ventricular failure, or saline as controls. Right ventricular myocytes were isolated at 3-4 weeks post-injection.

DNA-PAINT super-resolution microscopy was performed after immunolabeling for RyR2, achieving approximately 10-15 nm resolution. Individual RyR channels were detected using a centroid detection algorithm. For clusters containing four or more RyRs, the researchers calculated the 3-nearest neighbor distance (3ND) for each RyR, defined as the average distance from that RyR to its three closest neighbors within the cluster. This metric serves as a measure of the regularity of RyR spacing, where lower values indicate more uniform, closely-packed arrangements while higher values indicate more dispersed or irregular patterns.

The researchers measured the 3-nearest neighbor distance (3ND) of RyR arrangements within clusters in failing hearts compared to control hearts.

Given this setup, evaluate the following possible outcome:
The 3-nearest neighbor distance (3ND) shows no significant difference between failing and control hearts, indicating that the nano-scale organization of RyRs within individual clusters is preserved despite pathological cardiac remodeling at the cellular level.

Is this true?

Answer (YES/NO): NO